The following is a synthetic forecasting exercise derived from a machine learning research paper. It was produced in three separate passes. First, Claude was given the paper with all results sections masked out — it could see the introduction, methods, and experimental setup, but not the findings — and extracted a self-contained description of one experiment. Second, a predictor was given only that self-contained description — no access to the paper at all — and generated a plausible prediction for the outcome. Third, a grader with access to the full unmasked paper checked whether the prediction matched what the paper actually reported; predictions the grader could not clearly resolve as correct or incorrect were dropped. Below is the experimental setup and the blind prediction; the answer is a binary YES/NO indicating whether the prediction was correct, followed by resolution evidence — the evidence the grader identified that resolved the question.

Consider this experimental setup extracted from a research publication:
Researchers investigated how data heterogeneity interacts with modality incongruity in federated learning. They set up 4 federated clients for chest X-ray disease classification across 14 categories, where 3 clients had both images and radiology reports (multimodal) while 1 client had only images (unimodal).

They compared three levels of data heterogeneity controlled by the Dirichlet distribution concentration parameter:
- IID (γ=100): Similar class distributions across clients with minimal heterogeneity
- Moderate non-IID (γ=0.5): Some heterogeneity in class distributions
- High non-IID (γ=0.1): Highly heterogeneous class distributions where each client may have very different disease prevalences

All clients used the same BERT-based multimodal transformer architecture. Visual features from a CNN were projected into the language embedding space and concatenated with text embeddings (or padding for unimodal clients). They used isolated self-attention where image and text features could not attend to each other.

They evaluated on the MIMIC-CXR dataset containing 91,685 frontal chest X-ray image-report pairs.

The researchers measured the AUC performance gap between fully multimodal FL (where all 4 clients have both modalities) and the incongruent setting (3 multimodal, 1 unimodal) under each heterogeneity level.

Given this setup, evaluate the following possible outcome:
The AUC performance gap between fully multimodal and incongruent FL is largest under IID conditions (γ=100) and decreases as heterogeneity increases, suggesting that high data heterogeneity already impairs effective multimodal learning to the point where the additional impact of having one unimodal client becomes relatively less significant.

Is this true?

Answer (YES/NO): NO